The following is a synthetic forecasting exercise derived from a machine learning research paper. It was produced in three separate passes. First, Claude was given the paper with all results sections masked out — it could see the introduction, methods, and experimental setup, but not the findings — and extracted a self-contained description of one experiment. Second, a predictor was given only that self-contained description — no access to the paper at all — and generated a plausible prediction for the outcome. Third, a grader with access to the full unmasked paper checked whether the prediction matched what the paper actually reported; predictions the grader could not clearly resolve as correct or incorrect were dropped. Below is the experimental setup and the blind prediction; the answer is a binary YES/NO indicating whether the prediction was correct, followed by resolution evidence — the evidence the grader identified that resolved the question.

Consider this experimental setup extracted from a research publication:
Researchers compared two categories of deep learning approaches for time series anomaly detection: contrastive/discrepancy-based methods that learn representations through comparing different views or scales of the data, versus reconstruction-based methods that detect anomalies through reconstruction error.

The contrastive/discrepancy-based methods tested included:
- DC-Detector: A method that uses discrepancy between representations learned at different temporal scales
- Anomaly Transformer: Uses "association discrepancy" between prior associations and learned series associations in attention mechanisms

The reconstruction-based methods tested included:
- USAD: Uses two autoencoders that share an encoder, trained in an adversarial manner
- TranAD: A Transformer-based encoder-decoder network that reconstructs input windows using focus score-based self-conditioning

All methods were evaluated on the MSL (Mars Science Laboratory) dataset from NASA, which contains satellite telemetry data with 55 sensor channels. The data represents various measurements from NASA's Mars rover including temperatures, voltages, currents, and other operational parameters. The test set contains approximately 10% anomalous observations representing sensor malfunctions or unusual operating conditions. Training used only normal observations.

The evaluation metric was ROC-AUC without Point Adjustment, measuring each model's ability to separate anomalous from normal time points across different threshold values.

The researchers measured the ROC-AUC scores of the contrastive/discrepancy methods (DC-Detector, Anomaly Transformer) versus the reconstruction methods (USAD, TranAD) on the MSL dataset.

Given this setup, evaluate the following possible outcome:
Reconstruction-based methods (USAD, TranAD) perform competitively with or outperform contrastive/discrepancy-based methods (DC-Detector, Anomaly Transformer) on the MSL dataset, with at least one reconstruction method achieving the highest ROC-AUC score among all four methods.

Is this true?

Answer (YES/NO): YES